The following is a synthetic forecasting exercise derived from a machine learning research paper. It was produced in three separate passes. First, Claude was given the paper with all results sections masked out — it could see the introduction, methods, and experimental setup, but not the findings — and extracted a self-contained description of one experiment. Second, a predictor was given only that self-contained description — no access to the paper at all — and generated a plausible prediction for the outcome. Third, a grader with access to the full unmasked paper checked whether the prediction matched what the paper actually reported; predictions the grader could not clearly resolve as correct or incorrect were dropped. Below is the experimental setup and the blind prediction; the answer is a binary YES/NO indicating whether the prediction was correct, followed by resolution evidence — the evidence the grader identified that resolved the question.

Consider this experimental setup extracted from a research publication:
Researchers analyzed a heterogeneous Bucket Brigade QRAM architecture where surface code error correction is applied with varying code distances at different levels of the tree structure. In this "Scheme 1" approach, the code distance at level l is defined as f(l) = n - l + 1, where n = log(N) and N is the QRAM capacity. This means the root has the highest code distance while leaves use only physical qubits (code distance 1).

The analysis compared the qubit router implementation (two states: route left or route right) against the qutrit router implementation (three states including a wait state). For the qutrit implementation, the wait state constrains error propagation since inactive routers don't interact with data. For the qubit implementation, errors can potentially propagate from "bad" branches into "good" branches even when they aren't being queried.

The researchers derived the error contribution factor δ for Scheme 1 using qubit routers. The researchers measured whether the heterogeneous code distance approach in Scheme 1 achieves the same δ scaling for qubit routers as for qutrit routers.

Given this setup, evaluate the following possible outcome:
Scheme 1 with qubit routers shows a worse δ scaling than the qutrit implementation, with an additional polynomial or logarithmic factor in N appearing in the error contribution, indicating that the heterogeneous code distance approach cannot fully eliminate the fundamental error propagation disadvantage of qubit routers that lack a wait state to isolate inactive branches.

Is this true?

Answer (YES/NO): NO